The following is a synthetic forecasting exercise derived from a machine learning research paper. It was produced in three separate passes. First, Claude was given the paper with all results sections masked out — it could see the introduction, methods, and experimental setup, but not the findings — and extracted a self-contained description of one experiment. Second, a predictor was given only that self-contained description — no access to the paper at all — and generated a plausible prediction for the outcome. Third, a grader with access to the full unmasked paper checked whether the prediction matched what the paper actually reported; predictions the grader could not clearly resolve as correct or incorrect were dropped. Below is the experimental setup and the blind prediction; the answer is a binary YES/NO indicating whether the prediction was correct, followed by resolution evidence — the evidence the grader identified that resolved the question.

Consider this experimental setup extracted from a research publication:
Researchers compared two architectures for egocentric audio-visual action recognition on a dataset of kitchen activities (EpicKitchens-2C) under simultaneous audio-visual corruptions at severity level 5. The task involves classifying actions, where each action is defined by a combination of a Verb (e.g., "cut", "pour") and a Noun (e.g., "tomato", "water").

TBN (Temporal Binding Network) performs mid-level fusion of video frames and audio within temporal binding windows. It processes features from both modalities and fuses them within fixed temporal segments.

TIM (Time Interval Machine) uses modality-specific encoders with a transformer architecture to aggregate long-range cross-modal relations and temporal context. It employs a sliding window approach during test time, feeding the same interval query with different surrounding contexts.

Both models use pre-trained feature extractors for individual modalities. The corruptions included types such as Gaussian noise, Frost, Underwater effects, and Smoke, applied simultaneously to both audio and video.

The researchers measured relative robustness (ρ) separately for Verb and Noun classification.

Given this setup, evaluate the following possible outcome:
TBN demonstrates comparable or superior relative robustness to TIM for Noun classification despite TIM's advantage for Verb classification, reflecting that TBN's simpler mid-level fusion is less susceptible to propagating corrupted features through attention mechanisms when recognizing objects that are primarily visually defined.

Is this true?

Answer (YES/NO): NO